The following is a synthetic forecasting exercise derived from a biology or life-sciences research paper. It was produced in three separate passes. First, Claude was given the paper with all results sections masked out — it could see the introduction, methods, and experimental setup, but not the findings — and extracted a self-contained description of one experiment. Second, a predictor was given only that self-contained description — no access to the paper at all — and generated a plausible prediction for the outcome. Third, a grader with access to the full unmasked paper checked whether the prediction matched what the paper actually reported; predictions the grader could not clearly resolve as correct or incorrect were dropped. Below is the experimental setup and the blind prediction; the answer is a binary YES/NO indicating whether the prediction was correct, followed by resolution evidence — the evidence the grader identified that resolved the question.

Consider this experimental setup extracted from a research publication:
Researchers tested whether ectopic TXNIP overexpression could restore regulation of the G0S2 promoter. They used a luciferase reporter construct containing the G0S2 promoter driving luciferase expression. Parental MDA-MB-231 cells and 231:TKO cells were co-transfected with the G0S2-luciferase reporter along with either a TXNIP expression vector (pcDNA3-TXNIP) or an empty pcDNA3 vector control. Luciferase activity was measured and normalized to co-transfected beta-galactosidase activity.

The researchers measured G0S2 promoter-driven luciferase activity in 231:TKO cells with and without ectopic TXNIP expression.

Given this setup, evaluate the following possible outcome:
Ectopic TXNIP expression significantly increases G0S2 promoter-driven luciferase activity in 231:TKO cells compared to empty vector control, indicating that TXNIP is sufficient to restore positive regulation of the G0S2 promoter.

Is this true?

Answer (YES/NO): NO